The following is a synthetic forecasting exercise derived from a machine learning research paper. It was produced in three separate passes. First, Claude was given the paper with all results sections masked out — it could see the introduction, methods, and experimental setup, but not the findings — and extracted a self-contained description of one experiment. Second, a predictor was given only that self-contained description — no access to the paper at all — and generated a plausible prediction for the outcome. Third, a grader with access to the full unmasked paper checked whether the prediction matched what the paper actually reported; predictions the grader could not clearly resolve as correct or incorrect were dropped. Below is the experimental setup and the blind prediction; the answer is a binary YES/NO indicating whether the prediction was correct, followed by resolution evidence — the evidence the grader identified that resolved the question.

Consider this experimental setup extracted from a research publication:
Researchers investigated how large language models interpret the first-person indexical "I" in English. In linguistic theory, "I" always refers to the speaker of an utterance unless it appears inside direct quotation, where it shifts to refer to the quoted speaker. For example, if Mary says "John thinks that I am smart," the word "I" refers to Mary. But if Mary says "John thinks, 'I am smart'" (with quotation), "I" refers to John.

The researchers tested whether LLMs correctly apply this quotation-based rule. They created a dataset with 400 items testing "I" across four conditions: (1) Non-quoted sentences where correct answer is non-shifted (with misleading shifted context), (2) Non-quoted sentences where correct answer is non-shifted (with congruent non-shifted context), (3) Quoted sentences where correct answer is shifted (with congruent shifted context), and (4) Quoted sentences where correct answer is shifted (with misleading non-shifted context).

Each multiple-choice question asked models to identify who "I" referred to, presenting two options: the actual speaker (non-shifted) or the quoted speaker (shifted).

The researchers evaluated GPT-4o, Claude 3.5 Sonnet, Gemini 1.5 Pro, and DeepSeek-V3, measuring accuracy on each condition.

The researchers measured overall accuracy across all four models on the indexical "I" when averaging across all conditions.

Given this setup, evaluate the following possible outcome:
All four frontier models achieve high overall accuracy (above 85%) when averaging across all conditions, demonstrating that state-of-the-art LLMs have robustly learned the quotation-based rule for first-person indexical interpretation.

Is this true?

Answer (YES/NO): YES